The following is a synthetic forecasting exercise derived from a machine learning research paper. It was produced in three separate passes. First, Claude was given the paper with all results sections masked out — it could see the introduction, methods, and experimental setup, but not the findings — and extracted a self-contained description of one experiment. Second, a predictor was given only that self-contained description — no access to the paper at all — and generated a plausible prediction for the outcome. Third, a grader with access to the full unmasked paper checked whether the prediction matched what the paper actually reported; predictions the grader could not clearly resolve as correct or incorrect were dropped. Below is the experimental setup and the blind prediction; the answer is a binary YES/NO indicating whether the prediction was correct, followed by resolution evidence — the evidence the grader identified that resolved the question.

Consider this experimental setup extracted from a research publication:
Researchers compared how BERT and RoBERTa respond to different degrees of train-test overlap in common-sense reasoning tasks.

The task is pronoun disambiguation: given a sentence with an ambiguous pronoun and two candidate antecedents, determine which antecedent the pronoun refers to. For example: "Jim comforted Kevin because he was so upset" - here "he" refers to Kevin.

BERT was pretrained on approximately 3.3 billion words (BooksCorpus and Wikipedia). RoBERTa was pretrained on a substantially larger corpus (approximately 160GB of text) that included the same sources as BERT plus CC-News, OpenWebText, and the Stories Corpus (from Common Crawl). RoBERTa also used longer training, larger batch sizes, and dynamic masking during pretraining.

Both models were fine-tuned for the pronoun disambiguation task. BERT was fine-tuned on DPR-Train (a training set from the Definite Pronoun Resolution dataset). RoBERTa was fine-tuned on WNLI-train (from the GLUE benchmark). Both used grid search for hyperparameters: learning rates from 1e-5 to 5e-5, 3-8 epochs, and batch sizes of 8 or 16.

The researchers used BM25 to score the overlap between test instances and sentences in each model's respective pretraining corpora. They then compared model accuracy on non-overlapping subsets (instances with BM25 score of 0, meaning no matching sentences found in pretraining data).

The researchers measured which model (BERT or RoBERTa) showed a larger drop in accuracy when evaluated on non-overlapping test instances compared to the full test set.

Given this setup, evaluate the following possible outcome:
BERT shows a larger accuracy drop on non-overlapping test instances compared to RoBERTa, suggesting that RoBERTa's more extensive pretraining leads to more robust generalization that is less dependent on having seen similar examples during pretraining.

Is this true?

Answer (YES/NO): NO